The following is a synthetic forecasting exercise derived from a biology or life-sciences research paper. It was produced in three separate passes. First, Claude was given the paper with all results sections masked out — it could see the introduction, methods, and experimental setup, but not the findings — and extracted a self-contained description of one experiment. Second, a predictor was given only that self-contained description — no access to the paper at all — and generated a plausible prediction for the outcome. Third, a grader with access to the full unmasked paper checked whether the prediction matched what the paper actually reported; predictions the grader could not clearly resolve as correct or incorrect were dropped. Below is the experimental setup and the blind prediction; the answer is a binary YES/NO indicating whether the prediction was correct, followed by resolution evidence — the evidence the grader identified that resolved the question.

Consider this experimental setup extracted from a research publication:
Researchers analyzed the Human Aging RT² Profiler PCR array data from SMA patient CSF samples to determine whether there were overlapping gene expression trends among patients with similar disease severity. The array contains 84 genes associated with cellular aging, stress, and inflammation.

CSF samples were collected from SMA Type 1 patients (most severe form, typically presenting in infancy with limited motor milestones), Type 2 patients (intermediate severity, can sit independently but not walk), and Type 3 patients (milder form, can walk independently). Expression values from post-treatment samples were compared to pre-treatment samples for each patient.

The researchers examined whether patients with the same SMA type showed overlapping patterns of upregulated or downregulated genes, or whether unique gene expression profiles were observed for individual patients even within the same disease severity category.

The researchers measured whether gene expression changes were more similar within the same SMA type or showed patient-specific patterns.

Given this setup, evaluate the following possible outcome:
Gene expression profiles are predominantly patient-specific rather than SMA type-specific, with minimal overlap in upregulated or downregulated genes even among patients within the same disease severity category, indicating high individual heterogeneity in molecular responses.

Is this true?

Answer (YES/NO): NO